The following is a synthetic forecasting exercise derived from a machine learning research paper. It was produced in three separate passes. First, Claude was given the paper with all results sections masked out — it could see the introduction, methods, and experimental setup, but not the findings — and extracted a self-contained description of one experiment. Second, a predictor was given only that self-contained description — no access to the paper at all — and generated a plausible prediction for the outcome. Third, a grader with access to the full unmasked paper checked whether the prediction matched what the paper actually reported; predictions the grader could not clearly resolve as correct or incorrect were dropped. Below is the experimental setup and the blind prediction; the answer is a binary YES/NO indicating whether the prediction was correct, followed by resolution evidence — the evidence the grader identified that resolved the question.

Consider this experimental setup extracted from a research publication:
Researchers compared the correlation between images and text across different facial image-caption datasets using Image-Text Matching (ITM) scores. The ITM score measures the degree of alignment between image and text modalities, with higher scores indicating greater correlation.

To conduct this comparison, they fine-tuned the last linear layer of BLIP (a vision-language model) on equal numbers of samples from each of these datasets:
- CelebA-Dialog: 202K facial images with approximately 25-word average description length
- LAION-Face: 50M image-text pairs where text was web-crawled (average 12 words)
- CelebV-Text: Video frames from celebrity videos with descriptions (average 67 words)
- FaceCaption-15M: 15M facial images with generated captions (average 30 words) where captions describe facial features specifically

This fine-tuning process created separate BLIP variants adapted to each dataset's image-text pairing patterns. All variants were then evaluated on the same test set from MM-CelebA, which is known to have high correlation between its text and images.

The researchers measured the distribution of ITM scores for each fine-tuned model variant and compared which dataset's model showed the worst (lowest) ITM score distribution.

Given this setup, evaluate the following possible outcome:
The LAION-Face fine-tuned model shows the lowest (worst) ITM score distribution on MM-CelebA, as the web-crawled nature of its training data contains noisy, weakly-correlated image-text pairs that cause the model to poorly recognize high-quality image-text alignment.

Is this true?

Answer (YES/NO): NO